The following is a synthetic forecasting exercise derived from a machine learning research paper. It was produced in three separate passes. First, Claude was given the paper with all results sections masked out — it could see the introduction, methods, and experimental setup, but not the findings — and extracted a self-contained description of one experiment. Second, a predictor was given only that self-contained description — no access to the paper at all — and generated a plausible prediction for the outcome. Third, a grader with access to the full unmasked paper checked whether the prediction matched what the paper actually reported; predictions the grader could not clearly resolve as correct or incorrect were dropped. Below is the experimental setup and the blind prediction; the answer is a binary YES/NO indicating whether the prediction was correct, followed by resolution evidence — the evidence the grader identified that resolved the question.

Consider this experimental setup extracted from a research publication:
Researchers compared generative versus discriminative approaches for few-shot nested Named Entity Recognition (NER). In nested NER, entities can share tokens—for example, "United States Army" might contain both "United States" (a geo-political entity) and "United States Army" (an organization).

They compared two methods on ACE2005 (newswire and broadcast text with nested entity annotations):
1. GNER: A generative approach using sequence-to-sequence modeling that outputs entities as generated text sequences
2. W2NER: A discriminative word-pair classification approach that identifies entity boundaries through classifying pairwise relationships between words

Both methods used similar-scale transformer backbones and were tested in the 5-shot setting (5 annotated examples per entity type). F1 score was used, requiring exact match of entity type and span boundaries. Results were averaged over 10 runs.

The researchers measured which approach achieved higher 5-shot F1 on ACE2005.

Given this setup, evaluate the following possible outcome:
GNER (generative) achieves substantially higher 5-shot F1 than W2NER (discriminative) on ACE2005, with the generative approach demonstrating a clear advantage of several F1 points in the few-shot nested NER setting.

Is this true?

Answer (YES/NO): NO